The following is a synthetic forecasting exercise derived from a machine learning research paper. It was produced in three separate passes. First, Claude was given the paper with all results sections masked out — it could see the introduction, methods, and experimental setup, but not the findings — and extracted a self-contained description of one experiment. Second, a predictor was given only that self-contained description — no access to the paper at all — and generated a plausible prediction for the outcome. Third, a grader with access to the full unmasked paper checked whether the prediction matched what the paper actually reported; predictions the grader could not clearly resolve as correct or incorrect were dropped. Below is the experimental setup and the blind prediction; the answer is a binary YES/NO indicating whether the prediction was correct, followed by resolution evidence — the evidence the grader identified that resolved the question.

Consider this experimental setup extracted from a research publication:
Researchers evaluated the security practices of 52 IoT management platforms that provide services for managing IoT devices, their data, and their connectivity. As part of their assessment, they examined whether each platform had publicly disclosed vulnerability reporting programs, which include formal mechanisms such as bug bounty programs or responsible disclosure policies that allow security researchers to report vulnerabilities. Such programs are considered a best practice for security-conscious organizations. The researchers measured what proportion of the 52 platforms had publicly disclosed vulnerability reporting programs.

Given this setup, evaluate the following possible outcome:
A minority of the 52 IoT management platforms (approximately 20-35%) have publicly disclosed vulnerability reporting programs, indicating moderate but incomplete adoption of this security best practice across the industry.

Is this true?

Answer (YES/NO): YES